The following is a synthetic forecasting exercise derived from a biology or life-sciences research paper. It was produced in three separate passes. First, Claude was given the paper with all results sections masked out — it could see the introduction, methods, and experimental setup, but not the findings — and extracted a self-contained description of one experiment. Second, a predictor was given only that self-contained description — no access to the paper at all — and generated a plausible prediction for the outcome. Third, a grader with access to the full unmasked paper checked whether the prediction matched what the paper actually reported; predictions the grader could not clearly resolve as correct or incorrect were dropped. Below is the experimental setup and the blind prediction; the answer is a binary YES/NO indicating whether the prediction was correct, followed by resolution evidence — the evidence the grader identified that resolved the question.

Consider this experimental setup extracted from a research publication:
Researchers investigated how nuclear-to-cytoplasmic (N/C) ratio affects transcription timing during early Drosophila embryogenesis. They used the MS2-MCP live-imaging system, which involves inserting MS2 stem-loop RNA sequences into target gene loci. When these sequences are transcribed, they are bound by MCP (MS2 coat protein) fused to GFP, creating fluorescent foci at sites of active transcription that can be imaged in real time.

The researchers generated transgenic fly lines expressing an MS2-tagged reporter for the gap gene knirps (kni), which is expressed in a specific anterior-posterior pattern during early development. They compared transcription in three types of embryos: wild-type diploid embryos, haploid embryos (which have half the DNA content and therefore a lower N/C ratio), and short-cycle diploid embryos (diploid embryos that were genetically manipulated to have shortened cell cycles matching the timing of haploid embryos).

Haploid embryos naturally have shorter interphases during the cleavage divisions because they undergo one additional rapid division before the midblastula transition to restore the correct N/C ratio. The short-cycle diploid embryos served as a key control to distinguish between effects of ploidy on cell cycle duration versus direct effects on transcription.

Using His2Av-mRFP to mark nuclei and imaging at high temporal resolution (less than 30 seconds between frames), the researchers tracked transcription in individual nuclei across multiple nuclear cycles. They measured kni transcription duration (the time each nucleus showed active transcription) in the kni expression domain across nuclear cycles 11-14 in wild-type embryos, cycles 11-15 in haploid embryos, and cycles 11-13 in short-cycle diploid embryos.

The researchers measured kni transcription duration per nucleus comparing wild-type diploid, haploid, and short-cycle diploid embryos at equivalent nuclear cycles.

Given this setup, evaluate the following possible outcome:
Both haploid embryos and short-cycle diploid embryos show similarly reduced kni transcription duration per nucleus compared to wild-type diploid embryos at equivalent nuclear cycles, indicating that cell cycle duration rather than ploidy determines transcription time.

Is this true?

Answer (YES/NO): YES